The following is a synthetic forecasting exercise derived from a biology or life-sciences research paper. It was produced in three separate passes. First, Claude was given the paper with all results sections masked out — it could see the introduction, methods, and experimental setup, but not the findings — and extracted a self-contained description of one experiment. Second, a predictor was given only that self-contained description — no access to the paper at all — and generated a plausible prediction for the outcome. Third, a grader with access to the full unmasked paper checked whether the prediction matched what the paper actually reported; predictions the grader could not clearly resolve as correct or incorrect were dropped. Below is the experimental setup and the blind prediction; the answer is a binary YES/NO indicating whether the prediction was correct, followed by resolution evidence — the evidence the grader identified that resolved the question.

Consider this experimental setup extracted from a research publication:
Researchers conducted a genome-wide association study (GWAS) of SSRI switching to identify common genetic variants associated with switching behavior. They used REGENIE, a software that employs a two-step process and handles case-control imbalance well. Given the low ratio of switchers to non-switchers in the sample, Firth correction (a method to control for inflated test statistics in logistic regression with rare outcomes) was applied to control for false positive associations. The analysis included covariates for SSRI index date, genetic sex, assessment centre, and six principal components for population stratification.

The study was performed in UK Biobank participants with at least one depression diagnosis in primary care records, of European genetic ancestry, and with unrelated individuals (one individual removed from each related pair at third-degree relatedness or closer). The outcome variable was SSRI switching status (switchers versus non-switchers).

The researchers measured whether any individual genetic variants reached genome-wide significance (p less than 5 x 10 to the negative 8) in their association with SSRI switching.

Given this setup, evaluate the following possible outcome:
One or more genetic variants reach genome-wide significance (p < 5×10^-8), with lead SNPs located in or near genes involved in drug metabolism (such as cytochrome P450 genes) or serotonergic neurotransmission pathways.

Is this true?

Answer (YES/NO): NO